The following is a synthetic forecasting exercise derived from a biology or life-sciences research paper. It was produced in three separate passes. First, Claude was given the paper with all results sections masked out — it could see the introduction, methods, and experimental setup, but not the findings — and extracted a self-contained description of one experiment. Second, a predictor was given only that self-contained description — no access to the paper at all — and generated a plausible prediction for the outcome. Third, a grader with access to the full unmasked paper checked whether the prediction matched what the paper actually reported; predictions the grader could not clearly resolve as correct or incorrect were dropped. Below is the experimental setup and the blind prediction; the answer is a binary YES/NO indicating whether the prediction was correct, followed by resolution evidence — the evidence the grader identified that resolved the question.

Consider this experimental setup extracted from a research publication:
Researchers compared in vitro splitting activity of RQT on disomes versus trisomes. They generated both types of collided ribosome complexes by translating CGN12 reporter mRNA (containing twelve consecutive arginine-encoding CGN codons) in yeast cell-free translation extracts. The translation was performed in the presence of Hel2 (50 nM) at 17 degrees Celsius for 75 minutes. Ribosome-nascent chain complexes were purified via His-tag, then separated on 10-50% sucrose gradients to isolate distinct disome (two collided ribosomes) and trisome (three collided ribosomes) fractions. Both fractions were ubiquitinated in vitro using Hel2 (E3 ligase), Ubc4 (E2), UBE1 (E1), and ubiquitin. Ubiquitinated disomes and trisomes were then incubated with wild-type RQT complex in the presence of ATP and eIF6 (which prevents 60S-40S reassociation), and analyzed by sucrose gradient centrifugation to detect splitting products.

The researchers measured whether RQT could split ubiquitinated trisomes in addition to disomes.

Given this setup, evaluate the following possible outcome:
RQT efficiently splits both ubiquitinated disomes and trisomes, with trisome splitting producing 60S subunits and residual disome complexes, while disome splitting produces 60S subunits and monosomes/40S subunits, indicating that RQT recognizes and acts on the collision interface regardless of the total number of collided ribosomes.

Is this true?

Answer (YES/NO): NO